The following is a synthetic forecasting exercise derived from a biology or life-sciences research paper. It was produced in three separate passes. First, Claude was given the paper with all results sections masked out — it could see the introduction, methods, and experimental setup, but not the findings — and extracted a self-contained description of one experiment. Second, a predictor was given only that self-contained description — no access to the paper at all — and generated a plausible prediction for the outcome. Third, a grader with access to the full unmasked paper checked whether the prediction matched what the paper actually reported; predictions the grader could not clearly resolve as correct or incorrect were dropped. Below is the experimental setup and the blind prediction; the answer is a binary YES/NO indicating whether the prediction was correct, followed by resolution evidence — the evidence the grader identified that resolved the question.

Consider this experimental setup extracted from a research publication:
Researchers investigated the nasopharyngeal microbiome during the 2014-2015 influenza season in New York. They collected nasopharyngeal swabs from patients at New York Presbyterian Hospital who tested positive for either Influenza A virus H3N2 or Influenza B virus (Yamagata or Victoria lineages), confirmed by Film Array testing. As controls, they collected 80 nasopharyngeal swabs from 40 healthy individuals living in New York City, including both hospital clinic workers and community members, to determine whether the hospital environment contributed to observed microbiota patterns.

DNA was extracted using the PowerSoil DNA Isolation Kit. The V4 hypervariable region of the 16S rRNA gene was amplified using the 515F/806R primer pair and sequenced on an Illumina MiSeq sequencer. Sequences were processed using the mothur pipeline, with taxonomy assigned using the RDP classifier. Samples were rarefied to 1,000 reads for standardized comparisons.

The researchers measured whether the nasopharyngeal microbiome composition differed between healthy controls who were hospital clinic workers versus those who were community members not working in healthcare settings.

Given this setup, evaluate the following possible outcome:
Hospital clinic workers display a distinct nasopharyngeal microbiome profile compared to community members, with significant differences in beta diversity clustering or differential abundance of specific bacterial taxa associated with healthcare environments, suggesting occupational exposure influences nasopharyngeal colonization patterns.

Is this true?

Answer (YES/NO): NO